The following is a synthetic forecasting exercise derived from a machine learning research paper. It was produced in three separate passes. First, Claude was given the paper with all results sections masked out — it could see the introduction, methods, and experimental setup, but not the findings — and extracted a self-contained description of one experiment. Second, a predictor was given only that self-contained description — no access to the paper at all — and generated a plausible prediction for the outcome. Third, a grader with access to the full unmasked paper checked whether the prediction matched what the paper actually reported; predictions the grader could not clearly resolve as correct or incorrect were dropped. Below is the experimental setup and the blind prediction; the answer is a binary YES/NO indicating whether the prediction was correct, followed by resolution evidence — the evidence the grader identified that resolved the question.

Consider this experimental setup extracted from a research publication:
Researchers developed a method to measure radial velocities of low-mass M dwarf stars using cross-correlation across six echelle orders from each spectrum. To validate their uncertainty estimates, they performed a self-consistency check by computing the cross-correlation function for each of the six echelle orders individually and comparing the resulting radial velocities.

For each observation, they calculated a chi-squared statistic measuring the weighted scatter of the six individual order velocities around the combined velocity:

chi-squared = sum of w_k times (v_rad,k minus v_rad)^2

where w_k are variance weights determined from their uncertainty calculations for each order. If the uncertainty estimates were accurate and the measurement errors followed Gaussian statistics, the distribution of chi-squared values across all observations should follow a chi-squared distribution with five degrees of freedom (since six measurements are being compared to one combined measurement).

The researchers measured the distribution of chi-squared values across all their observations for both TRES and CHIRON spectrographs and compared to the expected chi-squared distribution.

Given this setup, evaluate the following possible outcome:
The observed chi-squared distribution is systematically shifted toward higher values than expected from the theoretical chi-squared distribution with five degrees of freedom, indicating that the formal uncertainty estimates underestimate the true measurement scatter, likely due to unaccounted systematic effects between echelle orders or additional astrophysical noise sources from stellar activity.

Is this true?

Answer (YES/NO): NO